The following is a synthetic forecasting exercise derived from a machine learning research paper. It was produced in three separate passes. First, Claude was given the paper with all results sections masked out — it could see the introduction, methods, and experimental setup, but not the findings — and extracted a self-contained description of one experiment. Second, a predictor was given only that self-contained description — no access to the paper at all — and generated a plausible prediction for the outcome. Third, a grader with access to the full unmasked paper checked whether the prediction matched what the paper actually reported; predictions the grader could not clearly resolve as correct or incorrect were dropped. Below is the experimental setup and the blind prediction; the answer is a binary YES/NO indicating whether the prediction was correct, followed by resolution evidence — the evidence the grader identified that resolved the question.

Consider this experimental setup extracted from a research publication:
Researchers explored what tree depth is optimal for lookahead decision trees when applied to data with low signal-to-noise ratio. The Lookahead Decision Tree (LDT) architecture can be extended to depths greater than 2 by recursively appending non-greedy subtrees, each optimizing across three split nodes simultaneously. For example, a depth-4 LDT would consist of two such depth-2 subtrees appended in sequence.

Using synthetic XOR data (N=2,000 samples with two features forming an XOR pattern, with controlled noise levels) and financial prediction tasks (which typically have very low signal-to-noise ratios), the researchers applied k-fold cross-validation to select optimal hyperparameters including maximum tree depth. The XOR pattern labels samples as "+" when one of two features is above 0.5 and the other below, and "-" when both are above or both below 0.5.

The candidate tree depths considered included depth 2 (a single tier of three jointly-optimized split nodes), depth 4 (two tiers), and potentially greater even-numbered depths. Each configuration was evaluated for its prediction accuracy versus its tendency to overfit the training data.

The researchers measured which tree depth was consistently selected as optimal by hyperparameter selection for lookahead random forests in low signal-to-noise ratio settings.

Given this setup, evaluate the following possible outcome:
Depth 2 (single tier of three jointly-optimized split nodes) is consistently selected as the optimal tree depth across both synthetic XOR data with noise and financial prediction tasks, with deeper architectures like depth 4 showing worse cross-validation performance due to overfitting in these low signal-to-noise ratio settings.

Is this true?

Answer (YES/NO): YES